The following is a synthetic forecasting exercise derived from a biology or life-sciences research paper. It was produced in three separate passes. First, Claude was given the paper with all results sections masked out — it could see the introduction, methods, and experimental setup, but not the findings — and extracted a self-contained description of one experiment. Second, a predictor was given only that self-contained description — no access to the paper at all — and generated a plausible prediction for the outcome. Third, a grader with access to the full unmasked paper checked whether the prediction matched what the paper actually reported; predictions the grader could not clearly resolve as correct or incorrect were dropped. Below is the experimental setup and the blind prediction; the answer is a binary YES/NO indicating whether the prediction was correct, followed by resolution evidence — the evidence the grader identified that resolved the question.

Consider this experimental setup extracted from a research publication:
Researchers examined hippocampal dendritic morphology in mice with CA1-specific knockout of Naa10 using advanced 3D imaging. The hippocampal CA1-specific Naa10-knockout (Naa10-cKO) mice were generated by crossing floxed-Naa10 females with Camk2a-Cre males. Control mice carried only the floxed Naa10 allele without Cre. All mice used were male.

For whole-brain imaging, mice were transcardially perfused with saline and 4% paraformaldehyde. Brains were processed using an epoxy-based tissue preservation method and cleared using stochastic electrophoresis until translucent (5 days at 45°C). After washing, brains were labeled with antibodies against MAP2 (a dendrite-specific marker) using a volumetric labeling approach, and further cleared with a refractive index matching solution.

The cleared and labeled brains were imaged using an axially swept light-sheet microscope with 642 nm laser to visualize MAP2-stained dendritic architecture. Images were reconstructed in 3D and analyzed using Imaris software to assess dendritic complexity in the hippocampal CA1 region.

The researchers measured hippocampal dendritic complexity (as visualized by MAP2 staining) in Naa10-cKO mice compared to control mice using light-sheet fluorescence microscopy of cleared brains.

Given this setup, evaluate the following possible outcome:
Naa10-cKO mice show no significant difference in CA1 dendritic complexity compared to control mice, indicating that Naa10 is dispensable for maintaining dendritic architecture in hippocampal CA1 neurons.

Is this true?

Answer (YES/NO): NO